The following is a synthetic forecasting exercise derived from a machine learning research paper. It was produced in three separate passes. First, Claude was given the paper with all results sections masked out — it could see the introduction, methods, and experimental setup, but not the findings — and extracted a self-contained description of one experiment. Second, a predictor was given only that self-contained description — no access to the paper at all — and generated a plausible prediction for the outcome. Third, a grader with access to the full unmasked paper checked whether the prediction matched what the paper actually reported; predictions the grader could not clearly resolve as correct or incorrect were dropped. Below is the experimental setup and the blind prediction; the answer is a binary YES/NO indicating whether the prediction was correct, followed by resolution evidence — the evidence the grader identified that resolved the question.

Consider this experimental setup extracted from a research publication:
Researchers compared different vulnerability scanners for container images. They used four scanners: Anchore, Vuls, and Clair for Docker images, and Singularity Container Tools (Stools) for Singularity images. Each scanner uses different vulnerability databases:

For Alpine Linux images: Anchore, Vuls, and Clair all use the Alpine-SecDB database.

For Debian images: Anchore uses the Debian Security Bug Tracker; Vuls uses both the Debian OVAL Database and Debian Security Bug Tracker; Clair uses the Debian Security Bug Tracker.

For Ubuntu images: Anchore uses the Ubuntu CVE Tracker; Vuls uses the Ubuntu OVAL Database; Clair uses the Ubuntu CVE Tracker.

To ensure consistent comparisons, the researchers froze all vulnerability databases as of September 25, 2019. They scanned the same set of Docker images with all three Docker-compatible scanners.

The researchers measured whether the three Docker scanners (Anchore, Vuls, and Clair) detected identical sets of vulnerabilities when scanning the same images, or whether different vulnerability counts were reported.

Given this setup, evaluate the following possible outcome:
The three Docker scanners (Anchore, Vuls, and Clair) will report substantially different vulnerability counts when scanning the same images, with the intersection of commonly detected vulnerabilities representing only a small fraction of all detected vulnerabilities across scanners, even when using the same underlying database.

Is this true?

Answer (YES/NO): NO